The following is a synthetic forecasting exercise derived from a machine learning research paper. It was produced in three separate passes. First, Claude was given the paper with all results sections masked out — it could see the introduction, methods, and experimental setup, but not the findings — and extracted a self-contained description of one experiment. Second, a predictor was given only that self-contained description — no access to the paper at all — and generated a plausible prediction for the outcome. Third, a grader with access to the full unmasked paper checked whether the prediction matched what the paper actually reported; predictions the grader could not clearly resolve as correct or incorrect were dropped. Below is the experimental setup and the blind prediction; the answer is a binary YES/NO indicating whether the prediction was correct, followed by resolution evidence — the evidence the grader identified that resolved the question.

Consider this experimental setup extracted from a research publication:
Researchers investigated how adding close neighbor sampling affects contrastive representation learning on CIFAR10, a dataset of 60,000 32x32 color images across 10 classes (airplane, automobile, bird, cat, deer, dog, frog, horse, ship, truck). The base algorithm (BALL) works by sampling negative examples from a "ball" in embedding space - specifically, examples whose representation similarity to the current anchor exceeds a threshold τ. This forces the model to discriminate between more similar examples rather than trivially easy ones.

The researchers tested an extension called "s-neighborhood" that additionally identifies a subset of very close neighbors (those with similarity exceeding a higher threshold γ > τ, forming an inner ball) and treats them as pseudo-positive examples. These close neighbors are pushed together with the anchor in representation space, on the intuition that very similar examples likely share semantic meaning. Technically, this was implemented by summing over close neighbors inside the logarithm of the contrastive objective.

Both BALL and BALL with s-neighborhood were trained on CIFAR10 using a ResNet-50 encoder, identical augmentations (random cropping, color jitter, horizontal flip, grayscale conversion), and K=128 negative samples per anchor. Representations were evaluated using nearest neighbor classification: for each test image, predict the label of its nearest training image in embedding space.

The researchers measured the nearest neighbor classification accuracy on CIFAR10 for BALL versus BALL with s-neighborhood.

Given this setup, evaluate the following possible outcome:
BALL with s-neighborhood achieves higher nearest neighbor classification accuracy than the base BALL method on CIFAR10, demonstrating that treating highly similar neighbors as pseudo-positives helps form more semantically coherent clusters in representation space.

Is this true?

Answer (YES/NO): NO